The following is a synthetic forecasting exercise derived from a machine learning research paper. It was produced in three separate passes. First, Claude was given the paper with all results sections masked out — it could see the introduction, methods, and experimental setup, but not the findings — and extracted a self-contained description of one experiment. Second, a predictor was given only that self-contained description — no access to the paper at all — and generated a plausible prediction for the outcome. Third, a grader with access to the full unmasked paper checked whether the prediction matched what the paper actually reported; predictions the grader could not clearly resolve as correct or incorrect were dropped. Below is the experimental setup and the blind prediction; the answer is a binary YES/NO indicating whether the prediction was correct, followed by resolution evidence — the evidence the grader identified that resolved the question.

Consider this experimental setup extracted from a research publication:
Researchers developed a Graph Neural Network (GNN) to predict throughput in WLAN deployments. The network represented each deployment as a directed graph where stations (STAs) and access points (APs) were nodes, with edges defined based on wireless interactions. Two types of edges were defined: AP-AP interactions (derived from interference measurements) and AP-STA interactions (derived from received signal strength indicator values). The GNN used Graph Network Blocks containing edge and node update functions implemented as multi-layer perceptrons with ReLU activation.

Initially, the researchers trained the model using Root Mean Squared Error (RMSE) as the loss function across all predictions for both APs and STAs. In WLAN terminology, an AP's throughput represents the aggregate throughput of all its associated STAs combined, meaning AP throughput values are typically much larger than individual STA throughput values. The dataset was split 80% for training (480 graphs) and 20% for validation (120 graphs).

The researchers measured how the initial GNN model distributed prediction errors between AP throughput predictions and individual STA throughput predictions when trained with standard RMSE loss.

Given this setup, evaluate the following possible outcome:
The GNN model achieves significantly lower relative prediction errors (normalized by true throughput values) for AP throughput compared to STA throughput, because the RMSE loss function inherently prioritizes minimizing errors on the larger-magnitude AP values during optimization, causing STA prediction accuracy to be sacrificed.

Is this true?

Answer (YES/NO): YES